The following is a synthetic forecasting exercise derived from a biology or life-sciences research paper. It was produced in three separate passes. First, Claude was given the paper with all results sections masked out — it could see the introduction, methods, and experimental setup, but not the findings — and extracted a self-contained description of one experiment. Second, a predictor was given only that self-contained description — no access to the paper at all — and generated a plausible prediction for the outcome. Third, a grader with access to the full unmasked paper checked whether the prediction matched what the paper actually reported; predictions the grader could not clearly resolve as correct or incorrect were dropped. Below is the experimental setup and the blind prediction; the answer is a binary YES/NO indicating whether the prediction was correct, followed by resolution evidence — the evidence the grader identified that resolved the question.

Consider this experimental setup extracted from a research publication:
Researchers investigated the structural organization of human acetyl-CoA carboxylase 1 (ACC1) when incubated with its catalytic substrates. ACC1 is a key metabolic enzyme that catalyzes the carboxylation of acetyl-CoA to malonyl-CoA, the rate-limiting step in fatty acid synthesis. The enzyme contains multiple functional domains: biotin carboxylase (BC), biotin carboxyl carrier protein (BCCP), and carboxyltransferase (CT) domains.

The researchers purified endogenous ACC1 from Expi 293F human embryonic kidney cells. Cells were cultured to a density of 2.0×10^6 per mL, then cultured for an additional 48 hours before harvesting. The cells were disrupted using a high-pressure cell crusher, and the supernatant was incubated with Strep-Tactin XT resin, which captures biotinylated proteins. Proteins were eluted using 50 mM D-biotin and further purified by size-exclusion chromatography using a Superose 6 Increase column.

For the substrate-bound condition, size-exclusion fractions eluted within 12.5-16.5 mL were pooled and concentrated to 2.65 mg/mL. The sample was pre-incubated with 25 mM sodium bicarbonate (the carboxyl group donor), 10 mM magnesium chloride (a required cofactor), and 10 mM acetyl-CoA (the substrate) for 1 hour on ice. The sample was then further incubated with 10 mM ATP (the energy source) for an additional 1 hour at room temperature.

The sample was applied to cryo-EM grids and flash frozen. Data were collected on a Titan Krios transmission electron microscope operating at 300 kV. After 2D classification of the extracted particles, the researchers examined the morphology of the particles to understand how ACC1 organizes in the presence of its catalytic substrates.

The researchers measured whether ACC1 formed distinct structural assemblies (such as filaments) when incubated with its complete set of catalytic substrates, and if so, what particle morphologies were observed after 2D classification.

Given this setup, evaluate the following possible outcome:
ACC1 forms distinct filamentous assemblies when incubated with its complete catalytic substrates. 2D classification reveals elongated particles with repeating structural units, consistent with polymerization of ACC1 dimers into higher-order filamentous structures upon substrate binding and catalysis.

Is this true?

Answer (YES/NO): YES